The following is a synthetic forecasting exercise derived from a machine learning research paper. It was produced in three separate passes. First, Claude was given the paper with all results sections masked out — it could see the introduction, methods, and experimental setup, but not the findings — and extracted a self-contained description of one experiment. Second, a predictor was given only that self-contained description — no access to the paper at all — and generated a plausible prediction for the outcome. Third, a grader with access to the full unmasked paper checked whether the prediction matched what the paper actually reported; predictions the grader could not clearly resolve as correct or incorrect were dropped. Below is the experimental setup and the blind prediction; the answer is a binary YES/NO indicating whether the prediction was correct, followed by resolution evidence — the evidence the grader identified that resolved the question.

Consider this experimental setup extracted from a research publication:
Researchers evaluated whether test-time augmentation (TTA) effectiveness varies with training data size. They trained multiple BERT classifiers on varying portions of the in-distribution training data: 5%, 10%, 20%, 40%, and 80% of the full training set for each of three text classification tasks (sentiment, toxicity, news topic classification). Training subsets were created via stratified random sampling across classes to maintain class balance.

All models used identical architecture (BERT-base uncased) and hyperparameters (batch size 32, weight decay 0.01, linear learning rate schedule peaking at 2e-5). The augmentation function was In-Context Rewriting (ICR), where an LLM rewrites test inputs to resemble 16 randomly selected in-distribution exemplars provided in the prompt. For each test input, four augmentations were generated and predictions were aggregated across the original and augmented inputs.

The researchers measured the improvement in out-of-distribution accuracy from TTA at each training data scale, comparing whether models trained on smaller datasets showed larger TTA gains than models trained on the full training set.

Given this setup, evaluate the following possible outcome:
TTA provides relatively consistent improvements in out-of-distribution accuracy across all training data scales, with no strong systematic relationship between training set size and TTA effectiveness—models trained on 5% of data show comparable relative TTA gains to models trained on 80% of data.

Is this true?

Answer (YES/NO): YES